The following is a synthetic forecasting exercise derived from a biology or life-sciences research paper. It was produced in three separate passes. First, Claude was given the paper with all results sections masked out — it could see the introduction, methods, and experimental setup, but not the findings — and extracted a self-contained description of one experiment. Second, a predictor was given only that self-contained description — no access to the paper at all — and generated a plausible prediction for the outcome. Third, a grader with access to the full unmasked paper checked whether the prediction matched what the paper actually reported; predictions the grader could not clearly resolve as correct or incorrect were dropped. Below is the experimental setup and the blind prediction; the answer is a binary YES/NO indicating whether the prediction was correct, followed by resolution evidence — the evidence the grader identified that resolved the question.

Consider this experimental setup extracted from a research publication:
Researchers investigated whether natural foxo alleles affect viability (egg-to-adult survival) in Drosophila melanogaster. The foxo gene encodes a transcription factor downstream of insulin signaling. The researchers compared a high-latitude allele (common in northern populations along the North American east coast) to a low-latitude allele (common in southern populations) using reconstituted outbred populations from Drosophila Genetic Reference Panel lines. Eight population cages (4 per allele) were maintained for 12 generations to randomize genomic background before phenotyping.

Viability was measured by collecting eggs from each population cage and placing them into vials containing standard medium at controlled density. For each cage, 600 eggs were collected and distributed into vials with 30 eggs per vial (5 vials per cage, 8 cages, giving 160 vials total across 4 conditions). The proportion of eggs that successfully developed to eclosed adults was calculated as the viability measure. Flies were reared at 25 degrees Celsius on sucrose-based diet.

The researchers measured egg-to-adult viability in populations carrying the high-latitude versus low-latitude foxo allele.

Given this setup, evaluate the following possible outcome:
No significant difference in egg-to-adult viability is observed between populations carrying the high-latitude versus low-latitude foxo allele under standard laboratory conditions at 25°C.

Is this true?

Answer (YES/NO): NO